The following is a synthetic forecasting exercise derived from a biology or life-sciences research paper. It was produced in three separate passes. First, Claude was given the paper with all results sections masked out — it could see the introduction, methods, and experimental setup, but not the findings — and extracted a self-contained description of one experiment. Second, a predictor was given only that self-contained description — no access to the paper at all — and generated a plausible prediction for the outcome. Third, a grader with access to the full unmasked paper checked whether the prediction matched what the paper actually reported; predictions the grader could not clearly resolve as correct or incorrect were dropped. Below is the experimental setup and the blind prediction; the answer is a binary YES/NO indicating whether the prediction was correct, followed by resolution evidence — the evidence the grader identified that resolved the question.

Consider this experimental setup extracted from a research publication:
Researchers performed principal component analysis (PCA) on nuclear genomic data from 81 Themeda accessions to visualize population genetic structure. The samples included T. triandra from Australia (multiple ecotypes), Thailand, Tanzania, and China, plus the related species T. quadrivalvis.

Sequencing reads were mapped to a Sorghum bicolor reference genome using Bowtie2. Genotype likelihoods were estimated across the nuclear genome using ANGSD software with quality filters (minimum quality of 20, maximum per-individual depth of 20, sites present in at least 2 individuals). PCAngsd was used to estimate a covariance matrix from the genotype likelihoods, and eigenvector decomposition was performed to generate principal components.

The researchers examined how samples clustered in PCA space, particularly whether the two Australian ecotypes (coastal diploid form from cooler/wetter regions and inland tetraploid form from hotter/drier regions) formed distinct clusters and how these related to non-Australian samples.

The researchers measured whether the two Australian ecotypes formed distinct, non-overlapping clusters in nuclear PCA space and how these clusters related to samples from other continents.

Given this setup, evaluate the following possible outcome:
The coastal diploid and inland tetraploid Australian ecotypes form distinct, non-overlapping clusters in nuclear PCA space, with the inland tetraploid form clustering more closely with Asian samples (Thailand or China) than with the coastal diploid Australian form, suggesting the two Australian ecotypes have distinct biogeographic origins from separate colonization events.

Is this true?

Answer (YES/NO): NO